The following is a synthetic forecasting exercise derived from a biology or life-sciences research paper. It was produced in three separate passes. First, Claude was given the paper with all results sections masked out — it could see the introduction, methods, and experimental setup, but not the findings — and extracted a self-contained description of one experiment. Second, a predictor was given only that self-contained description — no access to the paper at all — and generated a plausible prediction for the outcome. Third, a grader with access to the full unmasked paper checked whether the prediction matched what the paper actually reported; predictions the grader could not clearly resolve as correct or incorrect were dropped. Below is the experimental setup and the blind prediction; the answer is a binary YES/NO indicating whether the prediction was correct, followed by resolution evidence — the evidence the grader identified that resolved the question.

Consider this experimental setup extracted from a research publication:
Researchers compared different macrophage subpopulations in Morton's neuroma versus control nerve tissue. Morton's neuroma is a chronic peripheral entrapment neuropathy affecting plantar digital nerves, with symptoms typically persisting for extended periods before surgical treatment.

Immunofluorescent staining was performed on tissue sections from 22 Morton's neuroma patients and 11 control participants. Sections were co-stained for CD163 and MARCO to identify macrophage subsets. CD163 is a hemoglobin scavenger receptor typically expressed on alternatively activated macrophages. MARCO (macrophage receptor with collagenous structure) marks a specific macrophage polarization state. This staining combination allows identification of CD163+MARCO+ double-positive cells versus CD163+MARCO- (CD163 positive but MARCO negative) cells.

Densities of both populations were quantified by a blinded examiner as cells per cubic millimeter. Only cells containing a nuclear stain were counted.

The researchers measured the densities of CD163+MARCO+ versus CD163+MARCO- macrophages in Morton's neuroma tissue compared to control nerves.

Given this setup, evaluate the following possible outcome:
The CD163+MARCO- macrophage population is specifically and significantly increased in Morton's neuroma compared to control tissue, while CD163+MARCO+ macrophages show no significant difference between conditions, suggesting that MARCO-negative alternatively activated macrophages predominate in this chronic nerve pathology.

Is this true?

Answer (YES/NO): NO